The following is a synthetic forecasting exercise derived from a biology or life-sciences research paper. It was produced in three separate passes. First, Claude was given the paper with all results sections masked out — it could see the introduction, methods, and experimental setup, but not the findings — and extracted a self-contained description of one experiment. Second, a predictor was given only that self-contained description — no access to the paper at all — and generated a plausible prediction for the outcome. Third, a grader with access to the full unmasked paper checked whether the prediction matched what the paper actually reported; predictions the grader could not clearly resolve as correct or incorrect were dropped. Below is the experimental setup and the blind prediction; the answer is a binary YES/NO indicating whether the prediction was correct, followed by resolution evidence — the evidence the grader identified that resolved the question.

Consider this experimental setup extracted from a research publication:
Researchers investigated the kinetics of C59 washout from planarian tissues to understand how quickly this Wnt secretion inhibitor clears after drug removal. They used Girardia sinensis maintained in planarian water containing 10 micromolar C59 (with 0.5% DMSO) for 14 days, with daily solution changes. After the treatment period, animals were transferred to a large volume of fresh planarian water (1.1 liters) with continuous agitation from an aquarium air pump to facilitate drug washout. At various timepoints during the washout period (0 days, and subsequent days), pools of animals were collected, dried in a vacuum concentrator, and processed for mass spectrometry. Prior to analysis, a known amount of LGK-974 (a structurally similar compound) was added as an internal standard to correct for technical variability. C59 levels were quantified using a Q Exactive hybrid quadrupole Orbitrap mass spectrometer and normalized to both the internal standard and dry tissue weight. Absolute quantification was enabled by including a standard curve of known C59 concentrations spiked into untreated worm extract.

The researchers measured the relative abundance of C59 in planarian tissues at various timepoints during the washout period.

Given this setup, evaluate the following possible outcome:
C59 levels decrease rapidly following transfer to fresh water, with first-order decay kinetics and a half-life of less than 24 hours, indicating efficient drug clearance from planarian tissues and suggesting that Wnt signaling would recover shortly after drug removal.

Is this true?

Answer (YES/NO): NO